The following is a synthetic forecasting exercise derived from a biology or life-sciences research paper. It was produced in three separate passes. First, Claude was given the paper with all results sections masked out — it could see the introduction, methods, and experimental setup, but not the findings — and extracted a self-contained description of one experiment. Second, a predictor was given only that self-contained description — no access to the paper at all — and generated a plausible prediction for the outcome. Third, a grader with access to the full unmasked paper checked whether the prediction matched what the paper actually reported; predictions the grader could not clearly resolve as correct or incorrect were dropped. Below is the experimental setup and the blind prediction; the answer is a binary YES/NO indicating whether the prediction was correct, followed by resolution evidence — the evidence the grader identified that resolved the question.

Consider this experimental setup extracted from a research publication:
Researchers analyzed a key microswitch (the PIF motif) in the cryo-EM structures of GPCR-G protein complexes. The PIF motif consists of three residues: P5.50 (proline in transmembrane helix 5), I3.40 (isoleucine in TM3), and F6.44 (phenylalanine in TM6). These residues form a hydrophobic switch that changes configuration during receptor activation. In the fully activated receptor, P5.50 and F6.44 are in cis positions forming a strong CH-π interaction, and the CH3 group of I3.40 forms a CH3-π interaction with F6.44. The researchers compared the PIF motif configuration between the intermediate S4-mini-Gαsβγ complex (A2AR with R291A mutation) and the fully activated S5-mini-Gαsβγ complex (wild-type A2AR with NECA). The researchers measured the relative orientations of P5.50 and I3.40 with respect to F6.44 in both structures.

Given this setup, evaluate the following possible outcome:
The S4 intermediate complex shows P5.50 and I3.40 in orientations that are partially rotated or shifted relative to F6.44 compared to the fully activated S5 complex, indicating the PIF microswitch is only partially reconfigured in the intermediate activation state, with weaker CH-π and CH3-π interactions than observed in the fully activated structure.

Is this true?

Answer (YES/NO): YES